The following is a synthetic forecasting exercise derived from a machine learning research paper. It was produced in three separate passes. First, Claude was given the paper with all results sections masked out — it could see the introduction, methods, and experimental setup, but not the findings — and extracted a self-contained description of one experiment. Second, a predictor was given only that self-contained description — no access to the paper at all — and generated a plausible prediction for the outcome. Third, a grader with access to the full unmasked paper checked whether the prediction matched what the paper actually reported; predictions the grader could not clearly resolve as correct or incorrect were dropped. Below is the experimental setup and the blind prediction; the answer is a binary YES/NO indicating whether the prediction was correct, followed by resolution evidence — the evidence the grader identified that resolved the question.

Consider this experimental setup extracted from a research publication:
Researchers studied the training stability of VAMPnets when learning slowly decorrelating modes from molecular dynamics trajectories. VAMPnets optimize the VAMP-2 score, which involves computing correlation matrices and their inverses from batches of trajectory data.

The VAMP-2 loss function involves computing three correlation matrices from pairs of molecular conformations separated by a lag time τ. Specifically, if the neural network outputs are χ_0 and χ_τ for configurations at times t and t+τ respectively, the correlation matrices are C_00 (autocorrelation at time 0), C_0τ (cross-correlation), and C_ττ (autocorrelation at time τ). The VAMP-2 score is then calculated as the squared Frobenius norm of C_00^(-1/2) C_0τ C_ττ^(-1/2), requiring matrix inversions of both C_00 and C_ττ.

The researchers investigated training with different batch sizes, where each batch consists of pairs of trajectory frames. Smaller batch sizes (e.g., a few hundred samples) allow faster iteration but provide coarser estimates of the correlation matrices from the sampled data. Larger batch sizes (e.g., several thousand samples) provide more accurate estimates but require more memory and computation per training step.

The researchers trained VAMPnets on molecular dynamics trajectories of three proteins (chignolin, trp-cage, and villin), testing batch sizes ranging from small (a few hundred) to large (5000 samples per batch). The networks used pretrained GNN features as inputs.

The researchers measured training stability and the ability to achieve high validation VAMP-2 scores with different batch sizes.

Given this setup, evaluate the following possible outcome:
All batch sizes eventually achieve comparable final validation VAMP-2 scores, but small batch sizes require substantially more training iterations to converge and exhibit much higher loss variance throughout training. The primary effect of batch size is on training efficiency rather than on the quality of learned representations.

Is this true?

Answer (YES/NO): NO